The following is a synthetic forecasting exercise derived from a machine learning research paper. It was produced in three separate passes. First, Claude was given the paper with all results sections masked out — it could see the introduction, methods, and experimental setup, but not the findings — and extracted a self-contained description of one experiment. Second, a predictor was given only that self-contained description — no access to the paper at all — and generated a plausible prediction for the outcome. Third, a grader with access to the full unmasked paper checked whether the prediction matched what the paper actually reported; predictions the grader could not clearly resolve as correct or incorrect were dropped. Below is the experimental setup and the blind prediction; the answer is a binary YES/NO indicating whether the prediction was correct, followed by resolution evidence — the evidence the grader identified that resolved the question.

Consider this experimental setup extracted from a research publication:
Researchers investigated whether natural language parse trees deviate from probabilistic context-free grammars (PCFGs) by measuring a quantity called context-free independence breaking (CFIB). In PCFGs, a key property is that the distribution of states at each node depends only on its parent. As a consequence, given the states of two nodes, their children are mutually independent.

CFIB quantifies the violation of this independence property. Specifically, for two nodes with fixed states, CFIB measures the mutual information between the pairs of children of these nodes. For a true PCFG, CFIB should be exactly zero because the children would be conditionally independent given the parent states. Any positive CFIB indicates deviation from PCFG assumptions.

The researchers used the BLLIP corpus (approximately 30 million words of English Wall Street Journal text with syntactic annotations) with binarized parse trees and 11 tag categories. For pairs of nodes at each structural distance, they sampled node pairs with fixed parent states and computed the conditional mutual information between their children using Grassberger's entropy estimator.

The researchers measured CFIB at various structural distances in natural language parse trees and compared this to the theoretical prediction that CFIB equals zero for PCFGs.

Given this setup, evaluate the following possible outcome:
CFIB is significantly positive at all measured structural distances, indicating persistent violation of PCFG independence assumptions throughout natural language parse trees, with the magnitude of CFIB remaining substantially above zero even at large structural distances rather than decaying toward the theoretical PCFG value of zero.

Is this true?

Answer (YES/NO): NO